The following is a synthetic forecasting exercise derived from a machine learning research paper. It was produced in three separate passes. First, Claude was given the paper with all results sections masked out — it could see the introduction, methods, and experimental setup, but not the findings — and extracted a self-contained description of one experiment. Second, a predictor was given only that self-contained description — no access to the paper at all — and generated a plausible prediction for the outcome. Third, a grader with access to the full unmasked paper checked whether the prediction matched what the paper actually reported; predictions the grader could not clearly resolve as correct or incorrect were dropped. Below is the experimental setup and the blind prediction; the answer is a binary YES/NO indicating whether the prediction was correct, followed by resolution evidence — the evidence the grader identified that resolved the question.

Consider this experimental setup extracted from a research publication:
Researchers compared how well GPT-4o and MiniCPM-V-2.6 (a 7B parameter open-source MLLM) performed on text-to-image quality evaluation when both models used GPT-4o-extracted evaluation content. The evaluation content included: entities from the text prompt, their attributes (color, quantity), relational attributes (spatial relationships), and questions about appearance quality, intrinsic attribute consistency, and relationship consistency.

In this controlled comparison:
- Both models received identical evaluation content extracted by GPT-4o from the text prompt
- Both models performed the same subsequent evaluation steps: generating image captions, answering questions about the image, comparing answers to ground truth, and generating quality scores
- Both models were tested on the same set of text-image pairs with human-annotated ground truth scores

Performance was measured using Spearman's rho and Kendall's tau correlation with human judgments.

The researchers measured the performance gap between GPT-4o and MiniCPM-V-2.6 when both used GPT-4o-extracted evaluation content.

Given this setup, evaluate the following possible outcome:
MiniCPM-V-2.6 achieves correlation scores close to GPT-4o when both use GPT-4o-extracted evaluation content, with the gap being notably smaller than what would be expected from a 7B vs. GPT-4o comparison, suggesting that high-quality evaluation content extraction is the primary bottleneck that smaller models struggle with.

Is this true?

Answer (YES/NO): YES